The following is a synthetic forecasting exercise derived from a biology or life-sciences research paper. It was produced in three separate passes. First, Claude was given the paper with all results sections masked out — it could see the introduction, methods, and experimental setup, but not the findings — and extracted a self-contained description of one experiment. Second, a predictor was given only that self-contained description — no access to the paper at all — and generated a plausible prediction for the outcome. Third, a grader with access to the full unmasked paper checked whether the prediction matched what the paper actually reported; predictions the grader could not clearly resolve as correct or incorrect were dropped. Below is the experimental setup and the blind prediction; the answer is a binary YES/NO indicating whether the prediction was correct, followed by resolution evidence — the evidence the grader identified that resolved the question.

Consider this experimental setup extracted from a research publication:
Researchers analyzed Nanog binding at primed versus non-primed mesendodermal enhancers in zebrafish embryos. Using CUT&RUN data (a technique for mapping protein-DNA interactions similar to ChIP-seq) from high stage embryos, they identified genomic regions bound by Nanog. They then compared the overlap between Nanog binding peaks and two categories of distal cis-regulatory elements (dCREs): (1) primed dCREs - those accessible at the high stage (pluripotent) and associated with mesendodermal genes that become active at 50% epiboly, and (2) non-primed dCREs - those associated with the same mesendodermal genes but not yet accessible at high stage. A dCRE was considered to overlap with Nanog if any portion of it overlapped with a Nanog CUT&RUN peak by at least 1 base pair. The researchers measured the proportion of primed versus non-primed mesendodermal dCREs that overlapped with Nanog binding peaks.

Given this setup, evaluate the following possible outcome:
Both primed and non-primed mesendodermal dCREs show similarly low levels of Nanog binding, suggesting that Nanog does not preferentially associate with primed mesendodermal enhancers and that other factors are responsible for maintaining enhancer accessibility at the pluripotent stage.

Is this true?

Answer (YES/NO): NO